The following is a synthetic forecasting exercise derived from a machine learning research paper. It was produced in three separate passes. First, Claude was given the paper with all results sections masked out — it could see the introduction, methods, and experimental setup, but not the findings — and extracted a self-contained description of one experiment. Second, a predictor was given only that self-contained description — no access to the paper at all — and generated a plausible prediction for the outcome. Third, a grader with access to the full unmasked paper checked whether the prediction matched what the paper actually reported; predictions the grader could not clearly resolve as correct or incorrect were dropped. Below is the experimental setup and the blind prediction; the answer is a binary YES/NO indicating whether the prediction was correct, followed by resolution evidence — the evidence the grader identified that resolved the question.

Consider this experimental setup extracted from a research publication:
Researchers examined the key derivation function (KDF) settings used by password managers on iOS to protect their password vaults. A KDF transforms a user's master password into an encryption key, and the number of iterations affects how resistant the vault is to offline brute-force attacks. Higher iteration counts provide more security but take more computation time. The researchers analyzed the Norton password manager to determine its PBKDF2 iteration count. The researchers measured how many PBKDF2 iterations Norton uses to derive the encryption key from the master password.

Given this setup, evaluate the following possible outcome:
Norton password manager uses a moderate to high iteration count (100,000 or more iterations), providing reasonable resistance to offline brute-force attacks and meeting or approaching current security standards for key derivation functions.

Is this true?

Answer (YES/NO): NO